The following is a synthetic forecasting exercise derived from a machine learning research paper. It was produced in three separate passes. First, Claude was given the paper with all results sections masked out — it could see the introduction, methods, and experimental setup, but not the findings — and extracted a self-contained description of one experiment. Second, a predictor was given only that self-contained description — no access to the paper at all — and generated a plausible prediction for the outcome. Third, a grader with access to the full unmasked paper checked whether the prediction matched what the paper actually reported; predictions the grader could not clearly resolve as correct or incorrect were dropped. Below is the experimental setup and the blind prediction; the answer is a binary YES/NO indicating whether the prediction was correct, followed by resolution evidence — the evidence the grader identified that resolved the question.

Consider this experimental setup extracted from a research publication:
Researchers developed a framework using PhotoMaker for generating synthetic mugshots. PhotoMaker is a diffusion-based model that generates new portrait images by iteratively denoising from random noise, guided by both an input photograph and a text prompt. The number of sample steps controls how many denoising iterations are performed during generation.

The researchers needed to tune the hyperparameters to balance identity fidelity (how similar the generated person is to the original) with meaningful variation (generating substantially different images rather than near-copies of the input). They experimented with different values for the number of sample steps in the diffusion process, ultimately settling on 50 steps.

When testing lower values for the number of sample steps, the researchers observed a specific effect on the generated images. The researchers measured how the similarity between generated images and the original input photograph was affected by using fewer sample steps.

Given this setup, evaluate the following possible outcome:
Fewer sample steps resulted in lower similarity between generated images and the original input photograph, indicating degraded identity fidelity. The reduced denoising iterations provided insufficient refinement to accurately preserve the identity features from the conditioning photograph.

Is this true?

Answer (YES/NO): NO